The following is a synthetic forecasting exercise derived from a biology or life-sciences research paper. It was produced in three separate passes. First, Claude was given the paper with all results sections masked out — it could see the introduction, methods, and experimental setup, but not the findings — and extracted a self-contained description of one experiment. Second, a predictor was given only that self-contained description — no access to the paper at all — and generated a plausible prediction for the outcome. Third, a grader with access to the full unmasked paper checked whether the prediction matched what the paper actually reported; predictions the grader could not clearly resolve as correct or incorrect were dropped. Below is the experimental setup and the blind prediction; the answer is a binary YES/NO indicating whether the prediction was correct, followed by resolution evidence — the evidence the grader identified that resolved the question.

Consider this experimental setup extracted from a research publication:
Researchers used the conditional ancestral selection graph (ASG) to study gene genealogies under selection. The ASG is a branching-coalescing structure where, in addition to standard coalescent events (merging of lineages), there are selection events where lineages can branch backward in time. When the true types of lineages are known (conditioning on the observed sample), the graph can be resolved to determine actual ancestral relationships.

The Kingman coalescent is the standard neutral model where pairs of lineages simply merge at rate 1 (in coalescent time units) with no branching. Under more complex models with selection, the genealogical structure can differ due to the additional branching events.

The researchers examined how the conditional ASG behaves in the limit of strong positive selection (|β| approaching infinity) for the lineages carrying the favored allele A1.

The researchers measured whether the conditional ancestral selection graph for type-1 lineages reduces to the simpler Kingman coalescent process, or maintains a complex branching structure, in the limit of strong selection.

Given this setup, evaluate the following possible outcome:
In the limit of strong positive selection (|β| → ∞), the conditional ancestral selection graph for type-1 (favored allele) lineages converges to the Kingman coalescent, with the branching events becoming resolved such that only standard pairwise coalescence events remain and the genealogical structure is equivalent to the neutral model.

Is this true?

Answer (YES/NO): YES